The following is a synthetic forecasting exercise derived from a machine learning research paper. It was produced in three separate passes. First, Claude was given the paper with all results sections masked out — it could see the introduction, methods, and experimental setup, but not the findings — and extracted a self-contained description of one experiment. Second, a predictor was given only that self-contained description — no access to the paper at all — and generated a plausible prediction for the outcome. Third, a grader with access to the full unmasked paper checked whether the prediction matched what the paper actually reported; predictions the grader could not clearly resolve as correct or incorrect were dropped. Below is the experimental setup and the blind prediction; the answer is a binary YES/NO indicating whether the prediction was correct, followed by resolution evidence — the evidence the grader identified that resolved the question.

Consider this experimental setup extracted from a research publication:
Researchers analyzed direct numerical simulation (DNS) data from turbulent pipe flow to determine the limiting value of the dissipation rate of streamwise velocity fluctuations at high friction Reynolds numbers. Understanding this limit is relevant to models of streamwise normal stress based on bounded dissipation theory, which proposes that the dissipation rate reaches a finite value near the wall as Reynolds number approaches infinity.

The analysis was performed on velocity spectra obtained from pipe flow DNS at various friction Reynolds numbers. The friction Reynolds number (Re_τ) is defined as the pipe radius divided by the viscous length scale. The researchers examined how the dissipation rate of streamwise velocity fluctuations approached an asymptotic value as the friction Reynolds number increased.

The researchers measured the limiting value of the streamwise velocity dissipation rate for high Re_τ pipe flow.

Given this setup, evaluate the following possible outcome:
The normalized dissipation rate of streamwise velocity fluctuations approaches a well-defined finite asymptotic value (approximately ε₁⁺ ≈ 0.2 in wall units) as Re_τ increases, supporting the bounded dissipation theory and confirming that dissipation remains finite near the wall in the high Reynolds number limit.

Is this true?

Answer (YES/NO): NO